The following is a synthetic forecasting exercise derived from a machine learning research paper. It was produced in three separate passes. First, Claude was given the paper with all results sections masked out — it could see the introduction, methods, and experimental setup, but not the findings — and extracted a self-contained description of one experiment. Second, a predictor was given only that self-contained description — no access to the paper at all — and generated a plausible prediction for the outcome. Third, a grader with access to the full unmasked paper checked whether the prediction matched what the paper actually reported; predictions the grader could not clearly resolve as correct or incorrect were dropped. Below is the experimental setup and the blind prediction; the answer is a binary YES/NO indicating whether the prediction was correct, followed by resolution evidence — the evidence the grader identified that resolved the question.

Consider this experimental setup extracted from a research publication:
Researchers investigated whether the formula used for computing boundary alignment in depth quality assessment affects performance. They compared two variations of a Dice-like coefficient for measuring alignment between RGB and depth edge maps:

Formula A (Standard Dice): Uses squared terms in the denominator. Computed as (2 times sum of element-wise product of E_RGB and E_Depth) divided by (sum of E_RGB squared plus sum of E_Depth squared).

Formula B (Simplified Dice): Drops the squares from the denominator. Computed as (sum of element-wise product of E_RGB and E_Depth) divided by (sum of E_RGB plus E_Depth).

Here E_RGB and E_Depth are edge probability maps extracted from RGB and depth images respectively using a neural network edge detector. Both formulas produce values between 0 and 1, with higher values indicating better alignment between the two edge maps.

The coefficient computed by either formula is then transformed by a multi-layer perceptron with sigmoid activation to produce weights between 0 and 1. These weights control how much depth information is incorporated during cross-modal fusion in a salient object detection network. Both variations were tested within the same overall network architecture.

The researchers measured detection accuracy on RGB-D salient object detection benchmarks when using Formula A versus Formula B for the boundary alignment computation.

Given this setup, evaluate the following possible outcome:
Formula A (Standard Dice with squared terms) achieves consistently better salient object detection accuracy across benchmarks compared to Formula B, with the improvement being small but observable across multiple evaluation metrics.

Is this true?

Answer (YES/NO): NO